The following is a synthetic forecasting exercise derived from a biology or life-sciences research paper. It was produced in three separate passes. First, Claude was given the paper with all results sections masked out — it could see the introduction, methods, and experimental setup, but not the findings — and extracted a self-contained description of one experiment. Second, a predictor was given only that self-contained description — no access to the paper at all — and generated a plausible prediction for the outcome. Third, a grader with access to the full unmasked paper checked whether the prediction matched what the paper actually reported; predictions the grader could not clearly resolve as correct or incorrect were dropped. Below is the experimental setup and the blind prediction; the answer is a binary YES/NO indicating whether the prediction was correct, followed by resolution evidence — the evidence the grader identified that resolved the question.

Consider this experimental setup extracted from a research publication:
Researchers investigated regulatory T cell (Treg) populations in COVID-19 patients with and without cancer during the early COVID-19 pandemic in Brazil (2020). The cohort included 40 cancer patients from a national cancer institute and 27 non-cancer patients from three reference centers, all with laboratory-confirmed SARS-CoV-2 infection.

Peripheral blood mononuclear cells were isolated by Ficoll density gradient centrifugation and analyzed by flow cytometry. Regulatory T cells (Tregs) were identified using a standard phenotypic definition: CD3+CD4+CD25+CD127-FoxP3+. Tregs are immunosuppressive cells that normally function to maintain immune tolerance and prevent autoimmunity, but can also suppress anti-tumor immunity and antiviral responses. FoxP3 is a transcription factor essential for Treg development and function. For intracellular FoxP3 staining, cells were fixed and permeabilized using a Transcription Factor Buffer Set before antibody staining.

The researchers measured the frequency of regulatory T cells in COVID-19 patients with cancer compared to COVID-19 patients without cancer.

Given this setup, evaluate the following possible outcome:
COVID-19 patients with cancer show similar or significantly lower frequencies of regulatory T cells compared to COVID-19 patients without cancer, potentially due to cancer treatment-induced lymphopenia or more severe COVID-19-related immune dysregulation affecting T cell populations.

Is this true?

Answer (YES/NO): NO